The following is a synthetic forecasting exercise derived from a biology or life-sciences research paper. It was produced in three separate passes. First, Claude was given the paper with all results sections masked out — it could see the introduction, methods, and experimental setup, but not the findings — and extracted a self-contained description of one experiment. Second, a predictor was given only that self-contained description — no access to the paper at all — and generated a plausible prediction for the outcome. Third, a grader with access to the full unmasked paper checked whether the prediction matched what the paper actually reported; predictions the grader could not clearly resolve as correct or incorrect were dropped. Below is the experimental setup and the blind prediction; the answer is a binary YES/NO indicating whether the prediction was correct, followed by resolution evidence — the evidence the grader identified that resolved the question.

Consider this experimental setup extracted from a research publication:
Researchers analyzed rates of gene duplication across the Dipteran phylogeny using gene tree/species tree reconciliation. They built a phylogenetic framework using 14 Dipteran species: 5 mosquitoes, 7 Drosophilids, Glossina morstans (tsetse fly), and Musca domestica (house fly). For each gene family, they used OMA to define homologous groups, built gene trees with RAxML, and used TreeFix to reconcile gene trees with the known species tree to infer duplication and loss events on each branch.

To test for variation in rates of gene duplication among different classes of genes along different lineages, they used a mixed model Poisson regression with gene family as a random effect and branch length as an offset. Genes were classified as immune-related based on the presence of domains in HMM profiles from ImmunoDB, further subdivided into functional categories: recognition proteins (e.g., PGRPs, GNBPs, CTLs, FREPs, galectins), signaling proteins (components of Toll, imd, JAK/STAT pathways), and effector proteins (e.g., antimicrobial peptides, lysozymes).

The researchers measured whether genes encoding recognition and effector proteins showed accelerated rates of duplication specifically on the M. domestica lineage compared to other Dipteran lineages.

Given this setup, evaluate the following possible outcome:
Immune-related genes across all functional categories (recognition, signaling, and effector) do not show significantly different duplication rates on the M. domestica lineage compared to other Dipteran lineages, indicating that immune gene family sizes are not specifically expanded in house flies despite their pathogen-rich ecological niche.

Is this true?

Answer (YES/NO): NO